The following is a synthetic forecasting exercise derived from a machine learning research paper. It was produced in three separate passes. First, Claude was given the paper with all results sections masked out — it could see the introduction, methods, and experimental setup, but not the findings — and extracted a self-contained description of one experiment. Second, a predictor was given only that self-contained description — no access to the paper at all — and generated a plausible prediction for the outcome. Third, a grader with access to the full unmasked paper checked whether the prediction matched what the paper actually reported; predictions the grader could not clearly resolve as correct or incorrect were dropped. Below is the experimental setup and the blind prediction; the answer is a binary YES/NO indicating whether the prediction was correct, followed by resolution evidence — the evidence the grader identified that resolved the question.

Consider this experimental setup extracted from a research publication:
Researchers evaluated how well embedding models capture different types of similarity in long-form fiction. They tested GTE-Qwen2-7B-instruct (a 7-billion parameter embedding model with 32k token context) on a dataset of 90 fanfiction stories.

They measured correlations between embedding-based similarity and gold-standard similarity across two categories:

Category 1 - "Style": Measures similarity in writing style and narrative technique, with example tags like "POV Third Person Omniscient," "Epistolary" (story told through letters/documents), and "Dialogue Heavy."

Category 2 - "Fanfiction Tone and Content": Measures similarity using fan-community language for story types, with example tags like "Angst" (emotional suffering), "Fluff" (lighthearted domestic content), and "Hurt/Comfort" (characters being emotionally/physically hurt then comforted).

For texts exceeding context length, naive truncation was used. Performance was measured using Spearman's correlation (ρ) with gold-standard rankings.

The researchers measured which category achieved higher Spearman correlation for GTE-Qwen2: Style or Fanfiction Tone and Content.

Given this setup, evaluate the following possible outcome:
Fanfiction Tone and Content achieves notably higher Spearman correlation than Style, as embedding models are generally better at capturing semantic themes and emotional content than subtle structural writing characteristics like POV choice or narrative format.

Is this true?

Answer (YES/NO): YES